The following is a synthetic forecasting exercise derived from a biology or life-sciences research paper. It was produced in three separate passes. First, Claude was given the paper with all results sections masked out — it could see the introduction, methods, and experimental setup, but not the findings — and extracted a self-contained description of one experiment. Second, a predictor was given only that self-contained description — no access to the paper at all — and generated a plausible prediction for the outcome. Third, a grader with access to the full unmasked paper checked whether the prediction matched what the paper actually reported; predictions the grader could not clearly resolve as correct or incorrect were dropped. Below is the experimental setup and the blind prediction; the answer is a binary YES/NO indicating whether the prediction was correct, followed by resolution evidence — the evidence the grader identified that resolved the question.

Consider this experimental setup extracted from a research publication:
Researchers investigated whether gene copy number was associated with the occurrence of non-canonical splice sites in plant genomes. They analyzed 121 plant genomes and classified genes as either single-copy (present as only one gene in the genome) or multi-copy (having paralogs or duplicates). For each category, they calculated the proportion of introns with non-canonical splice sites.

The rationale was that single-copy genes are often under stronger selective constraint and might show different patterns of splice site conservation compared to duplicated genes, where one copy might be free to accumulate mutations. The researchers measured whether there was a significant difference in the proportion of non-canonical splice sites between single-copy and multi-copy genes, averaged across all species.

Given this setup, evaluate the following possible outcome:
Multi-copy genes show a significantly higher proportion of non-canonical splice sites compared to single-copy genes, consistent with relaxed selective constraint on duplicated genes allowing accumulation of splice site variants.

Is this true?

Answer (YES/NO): NO